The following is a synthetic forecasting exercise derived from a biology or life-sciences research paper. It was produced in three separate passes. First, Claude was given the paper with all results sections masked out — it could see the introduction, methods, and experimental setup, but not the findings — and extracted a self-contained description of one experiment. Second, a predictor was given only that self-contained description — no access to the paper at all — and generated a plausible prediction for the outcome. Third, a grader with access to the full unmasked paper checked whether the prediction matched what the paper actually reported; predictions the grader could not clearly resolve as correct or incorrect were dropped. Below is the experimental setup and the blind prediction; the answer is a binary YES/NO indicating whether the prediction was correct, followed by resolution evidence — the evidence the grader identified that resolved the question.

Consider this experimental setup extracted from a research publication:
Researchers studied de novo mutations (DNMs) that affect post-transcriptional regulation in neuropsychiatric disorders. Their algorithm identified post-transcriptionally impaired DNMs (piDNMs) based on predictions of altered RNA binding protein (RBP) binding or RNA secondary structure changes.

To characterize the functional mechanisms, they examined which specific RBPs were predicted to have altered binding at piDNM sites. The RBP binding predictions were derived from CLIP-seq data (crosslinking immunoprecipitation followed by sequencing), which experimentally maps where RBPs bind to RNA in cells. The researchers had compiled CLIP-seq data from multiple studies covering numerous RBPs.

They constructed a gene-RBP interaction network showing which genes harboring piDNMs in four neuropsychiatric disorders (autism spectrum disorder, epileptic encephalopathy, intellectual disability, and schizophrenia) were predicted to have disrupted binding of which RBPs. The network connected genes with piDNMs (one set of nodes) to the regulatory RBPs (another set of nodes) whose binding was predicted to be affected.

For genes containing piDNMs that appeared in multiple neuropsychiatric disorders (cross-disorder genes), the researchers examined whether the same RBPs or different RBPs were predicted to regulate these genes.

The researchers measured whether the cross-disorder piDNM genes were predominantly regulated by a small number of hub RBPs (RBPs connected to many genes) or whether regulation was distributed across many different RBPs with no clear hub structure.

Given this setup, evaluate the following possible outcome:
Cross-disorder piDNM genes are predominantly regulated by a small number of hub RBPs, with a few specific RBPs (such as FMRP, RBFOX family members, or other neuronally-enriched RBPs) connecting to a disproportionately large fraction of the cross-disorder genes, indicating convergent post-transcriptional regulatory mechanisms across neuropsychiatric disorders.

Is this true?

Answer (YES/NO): YES